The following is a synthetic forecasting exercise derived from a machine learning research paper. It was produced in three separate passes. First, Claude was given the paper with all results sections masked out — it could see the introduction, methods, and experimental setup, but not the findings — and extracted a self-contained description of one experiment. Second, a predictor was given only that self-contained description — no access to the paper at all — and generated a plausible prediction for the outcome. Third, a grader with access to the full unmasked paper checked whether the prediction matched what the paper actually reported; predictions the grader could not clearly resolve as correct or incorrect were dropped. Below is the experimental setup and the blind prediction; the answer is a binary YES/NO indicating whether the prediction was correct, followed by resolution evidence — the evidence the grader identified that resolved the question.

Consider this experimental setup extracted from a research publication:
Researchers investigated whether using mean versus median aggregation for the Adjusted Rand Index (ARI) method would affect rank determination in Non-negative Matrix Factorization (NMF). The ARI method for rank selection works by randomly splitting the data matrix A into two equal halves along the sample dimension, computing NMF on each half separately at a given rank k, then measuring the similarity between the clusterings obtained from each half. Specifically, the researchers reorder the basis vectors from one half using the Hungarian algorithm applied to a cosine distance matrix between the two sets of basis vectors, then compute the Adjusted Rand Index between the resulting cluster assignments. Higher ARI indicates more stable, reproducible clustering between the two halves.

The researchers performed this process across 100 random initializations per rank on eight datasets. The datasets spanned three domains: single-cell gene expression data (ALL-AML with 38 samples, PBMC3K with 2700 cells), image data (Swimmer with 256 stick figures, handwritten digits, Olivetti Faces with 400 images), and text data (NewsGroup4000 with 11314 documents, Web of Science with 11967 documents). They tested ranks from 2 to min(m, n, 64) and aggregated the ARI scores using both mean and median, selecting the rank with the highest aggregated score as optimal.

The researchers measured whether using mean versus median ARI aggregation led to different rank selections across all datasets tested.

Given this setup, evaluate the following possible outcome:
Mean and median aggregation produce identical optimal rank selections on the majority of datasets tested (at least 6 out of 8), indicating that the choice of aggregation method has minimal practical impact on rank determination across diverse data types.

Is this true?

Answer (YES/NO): YES